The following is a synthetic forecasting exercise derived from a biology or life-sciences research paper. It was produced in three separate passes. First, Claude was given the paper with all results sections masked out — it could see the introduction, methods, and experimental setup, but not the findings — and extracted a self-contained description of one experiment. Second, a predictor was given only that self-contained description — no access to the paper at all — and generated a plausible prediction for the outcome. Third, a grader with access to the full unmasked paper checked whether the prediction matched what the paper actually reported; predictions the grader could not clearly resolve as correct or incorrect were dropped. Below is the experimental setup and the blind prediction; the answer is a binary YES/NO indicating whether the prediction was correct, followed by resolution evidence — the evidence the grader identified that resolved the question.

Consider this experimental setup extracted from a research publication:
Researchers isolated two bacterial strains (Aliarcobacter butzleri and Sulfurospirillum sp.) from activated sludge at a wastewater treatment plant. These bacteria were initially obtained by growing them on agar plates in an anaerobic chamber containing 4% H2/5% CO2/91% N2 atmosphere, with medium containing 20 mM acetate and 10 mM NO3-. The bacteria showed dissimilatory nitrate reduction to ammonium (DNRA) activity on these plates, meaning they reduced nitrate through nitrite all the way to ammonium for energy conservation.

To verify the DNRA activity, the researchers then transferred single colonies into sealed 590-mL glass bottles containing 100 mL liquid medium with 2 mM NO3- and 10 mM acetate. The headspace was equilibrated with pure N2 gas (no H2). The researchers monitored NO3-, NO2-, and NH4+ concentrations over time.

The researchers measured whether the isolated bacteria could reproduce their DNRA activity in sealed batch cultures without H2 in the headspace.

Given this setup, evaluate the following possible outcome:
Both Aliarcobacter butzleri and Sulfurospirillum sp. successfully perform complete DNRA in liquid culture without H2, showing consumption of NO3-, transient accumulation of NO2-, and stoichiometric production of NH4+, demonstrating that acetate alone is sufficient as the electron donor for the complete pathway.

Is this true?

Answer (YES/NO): NO